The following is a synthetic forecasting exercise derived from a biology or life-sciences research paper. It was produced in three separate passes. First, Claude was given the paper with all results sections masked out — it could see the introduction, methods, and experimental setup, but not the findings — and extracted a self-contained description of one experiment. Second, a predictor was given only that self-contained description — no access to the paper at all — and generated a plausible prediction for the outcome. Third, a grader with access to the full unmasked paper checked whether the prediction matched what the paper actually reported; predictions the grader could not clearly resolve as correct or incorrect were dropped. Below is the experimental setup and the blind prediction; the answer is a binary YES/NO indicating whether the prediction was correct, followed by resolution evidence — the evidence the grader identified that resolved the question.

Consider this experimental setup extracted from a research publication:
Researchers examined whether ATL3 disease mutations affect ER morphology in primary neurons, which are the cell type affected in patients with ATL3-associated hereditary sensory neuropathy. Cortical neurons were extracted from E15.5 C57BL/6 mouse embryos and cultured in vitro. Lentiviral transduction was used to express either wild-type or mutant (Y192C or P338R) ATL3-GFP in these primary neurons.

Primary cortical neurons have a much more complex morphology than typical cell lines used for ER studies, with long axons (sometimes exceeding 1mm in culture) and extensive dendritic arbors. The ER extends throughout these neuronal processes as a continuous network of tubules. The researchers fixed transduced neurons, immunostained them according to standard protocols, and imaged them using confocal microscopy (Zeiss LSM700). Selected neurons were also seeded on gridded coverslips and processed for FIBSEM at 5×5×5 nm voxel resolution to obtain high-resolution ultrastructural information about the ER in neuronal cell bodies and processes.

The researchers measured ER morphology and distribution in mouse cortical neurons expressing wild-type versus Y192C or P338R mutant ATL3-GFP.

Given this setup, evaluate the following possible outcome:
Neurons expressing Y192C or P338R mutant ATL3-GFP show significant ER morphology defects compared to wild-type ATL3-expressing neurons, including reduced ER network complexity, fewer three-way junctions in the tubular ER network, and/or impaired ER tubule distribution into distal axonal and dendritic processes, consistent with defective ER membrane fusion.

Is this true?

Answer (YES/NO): NO